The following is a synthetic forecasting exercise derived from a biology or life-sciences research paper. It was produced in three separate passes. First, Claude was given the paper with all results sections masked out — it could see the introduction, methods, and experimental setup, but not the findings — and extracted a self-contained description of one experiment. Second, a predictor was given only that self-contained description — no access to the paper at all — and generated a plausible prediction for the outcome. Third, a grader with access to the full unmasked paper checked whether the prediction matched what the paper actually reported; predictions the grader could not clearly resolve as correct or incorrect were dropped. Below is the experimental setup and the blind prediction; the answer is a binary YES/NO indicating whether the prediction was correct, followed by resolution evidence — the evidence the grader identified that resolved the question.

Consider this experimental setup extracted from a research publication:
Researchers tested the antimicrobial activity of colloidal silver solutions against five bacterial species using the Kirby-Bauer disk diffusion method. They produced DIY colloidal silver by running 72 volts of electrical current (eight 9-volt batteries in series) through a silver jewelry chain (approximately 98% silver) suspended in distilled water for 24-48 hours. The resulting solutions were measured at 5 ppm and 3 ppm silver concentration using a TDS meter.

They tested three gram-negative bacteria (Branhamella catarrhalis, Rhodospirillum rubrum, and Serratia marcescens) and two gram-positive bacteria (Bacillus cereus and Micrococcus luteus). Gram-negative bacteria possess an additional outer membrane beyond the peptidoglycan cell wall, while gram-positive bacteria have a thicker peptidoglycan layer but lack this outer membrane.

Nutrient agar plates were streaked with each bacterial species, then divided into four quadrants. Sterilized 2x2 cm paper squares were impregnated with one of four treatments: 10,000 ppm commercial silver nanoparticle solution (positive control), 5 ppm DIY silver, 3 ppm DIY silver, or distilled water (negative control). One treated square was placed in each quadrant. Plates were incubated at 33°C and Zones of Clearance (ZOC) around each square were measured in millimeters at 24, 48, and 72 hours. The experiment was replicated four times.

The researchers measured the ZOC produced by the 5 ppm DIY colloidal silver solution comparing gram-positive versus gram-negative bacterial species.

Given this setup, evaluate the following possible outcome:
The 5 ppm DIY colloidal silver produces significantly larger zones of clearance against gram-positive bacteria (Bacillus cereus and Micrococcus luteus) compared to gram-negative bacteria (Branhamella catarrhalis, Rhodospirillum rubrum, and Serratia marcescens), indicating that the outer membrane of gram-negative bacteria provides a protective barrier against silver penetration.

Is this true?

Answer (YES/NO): NO